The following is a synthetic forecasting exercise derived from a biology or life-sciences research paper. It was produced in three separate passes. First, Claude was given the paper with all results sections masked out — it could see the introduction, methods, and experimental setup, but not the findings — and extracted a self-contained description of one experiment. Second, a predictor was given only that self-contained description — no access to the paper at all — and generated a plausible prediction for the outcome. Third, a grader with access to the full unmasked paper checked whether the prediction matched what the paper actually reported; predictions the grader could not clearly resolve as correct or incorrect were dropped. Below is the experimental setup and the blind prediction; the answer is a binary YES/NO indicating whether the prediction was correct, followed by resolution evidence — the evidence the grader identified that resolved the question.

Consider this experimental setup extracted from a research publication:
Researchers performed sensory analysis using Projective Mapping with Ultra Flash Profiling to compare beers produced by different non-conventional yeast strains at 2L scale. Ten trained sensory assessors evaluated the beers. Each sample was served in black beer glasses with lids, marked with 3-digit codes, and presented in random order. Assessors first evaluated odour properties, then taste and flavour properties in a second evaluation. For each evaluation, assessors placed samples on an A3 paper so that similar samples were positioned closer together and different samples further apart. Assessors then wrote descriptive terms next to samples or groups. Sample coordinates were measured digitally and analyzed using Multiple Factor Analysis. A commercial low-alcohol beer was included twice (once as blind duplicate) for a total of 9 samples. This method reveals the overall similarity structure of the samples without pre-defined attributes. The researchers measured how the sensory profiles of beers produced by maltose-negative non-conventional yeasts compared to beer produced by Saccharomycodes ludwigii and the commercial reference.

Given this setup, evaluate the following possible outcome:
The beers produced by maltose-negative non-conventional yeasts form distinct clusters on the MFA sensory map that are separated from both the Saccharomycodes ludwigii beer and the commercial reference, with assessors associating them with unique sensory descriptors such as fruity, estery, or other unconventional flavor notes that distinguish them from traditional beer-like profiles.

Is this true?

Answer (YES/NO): NO